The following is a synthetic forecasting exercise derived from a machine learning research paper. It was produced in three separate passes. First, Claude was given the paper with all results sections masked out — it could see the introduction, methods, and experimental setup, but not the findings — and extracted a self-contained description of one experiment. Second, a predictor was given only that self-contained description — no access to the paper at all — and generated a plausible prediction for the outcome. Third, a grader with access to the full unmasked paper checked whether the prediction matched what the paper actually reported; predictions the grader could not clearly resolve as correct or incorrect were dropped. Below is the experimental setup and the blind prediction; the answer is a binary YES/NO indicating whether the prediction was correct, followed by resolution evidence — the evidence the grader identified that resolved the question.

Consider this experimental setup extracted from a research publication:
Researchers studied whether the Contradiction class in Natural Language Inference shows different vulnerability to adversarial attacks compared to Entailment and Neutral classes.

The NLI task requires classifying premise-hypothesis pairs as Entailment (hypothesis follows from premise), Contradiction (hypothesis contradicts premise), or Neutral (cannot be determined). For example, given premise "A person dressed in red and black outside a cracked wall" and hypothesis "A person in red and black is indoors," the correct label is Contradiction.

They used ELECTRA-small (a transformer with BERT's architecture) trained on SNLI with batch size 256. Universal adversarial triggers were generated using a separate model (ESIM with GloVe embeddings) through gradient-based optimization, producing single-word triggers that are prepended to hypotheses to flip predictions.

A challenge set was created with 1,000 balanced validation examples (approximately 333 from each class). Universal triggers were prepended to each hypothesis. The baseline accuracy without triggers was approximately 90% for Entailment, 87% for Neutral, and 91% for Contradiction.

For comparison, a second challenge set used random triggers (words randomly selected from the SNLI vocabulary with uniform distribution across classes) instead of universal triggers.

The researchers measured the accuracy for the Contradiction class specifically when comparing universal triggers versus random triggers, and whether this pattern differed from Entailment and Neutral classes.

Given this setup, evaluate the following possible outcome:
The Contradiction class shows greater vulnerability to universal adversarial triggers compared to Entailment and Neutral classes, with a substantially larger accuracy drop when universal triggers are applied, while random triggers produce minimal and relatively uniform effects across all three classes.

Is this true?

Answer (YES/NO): NO